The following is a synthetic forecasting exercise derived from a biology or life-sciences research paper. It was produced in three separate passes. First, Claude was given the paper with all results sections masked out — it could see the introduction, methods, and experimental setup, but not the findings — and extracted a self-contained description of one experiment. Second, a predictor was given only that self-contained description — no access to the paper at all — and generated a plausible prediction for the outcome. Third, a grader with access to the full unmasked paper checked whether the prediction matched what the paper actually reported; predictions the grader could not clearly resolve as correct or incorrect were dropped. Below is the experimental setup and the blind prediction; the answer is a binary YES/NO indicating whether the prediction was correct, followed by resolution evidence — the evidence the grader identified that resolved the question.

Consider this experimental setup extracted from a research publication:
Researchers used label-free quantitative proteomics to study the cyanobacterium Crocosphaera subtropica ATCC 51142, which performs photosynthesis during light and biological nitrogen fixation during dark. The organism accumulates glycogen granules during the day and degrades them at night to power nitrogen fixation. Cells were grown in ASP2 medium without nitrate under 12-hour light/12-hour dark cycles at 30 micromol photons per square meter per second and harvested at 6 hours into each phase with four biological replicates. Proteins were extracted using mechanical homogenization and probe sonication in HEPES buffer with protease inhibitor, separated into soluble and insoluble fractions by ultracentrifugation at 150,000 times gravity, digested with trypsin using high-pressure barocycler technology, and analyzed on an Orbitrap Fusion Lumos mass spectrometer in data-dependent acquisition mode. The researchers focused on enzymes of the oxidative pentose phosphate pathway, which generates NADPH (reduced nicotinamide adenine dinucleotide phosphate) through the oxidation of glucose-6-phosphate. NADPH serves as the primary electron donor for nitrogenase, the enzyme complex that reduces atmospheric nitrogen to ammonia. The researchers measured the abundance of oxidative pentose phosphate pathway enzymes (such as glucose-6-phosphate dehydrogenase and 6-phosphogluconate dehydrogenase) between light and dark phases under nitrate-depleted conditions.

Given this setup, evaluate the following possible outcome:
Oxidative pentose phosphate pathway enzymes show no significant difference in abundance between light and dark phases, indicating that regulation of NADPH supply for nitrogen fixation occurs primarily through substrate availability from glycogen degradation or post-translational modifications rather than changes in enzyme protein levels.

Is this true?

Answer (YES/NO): NO